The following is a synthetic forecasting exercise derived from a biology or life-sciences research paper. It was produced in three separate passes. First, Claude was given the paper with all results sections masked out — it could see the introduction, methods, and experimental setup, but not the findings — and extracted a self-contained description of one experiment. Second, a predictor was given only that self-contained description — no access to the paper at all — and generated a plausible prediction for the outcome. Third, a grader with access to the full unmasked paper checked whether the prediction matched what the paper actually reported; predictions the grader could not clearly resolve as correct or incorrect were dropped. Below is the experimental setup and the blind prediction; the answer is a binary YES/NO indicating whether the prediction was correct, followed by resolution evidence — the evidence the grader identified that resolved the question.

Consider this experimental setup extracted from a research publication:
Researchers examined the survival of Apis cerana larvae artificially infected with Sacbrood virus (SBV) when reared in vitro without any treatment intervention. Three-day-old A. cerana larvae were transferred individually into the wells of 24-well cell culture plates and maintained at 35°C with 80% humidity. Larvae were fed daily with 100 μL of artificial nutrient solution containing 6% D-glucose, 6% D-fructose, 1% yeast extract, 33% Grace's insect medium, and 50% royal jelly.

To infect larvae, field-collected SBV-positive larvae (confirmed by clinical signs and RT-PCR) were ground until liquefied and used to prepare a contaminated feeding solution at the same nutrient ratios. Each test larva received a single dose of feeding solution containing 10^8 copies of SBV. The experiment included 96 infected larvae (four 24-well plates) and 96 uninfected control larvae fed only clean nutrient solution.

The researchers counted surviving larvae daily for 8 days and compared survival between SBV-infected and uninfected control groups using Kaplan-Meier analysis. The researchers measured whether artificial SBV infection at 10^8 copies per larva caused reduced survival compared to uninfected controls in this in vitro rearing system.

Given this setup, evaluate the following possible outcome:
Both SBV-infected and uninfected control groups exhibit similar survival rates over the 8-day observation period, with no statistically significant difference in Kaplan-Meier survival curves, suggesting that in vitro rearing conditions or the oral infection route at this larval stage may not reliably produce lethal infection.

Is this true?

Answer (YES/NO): NO